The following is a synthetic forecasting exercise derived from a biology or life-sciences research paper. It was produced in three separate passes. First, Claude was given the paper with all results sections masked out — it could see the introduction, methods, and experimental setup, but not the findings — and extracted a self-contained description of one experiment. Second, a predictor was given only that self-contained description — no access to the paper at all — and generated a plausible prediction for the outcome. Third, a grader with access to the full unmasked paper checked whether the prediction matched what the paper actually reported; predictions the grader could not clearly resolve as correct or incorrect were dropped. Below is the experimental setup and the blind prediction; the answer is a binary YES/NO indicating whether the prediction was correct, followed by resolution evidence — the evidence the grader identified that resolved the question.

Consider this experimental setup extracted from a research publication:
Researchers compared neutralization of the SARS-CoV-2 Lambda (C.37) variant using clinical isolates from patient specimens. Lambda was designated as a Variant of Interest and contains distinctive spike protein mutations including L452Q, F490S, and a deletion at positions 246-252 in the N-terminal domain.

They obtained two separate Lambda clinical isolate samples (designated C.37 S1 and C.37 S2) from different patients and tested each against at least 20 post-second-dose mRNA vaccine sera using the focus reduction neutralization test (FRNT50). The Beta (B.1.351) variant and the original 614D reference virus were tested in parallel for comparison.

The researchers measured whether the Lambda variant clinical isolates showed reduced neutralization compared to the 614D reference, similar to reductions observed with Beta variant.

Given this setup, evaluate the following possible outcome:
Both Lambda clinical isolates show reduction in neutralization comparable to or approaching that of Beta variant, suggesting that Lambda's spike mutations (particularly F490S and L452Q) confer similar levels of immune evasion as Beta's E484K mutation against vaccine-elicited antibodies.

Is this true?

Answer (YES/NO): NO